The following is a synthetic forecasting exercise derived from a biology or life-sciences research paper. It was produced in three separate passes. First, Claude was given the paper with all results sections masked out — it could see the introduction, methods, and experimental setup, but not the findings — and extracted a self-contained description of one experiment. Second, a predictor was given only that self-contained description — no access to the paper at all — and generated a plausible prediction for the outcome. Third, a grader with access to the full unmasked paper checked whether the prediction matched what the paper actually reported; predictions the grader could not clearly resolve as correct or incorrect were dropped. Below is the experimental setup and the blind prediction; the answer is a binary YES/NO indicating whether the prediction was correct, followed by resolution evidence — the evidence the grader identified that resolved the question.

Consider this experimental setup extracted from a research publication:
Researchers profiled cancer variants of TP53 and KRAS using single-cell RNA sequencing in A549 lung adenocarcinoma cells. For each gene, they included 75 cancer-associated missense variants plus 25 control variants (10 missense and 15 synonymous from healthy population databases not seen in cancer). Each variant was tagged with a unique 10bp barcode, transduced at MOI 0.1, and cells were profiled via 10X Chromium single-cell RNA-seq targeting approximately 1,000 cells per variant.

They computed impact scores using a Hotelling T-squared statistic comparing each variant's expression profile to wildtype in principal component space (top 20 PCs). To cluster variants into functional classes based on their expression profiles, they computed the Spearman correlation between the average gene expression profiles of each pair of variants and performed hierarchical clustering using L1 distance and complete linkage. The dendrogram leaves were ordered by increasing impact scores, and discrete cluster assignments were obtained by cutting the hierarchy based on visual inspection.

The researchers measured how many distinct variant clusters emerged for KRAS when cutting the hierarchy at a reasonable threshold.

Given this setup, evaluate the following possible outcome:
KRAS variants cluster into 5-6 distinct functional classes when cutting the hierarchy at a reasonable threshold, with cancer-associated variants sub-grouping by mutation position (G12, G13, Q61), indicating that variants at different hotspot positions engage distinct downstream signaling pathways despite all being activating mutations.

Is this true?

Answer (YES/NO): NO